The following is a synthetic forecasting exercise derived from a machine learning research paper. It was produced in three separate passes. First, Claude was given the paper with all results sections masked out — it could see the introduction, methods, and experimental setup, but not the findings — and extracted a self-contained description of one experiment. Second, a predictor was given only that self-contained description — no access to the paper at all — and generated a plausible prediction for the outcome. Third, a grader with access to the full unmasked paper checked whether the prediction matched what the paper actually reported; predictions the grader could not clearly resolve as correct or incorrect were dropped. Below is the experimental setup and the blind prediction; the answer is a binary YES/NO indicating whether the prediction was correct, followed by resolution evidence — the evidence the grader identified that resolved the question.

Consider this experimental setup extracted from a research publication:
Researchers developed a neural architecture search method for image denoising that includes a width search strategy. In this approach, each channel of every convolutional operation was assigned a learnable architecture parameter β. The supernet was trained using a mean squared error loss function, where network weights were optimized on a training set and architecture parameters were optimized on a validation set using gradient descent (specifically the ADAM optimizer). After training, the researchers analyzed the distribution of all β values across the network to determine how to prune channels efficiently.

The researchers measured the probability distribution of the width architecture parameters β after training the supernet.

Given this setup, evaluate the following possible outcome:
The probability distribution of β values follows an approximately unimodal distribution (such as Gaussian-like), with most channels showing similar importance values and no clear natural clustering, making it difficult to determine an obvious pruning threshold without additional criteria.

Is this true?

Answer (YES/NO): NO